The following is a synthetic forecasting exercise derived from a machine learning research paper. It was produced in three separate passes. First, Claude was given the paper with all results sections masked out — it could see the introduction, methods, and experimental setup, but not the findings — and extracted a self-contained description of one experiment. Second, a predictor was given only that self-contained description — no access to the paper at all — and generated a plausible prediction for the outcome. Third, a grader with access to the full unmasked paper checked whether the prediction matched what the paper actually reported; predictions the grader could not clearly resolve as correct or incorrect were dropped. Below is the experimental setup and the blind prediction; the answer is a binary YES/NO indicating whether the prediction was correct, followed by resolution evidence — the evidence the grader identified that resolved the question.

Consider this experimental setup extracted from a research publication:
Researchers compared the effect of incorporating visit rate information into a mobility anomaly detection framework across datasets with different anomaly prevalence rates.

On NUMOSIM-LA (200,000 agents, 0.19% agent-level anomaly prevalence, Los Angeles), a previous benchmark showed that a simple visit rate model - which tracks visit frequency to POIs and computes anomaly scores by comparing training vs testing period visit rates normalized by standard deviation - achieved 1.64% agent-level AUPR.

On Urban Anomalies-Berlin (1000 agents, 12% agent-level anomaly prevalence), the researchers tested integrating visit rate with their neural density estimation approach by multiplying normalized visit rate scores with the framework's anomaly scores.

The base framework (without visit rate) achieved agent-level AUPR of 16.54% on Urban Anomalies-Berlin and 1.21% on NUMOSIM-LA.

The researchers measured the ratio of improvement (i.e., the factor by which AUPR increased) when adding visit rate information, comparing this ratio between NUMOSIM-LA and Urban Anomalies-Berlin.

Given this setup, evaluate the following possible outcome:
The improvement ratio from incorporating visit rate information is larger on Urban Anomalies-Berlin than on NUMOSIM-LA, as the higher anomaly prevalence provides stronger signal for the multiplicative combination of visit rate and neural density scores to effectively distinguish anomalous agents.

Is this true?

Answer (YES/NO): NO